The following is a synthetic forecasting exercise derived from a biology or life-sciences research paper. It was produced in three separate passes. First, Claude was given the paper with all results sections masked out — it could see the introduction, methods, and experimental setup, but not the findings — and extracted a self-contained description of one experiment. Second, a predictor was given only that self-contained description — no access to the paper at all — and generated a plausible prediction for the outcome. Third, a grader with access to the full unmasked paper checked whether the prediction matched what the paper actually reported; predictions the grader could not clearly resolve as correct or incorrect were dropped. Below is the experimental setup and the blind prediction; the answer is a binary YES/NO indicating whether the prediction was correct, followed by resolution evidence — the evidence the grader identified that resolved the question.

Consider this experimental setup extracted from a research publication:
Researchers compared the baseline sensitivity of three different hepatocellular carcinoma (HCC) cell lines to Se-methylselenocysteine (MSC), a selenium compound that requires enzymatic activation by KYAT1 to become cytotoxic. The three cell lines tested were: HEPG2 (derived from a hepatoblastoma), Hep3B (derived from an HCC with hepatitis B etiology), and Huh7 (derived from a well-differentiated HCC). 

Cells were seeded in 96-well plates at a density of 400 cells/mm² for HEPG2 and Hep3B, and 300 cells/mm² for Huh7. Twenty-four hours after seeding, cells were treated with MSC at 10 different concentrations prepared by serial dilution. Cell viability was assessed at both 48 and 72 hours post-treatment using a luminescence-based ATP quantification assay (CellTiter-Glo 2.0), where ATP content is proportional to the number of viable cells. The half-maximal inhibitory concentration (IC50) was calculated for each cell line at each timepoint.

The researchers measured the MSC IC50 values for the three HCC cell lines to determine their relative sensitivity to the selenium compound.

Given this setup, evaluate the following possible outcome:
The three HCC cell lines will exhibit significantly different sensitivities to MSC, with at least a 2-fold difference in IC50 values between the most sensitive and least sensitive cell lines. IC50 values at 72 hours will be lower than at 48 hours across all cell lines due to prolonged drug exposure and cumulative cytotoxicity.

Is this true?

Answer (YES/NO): NO